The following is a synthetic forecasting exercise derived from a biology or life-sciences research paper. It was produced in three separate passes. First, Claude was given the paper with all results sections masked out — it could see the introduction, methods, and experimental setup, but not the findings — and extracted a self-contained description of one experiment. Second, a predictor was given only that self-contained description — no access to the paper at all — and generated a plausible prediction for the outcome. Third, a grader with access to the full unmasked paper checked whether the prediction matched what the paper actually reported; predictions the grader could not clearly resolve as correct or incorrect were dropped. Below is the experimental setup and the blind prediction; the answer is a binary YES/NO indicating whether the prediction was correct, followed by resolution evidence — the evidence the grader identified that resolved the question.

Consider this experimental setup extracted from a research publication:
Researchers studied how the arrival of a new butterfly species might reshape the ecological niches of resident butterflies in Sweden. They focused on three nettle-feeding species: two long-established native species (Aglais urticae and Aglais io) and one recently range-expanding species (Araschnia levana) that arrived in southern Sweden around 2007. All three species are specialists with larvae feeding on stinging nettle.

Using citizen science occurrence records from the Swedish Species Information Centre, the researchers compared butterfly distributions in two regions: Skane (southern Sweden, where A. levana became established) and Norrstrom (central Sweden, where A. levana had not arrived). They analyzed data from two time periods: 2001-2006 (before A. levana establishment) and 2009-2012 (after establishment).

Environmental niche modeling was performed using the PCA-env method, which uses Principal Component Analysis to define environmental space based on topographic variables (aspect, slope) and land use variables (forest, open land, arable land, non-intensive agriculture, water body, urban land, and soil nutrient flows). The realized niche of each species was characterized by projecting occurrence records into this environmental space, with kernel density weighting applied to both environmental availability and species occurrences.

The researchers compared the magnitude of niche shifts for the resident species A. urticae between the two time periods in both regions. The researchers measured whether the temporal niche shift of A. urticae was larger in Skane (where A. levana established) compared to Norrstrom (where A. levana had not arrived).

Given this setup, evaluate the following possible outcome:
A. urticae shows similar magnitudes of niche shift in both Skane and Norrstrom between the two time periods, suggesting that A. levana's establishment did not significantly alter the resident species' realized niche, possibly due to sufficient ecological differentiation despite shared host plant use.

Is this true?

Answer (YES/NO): NO